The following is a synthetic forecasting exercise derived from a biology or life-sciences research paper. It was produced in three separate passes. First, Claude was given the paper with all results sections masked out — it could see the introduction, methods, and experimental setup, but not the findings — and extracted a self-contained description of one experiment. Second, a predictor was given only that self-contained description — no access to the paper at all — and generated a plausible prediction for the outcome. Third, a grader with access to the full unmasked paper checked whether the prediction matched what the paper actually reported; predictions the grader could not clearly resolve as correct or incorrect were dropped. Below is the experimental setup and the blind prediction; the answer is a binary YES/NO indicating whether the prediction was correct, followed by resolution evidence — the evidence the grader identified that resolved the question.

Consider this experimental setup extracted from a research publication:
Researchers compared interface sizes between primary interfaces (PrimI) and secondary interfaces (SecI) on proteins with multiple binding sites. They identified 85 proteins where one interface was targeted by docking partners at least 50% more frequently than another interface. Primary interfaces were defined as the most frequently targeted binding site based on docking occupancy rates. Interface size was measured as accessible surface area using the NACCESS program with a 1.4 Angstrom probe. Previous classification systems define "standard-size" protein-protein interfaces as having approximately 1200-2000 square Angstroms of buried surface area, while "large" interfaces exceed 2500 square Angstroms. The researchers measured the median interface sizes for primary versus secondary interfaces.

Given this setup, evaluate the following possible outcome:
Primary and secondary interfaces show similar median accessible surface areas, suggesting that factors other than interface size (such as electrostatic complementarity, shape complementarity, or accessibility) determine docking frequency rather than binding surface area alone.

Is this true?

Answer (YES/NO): NO